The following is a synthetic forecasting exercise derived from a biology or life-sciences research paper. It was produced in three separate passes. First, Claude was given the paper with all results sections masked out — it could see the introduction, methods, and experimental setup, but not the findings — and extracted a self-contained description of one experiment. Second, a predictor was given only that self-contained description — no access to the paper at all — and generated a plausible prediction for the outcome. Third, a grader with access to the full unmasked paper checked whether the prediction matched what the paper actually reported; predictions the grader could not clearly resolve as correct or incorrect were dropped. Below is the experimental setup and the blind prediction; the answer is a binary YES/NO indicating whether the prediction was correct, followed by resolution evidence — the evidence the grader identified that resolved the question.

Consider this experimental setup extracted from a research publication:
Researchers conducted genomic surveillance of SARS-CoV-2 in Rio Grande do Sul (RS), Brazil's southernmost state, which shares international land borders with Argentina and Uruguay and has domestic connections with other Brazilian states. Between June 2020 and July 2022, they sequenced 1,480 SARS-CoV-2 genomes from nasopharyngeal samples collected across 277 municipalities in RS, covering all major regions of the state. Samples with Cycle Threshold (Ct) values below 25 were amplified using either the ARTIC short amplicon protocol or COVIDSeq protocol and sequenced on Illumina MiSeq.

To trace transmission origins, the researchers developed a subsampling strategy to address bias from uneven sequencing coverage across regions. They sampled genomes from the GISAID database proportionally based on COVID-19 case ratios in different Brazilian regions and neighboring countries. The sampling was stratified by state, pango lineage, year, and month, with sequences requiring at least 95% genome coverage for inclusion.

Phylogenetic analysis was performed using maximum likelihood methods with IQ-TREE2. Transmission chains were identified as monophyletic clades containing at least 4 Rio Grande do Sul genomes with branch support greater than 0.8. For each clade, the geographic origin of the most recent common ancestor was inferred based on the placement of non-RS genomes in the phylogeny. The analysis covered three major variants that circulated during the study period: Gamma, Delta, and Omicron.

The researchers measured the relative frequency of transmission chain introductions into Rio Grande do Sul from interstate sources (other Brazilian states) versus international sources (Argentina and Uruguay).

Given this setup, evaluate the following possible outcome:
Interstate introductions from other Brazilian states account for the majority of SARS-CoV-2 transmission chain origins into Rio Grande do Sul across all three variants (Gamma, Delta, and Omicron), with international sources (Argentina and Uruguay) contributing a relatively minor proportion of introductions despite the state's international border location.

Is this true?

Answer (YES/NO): YES